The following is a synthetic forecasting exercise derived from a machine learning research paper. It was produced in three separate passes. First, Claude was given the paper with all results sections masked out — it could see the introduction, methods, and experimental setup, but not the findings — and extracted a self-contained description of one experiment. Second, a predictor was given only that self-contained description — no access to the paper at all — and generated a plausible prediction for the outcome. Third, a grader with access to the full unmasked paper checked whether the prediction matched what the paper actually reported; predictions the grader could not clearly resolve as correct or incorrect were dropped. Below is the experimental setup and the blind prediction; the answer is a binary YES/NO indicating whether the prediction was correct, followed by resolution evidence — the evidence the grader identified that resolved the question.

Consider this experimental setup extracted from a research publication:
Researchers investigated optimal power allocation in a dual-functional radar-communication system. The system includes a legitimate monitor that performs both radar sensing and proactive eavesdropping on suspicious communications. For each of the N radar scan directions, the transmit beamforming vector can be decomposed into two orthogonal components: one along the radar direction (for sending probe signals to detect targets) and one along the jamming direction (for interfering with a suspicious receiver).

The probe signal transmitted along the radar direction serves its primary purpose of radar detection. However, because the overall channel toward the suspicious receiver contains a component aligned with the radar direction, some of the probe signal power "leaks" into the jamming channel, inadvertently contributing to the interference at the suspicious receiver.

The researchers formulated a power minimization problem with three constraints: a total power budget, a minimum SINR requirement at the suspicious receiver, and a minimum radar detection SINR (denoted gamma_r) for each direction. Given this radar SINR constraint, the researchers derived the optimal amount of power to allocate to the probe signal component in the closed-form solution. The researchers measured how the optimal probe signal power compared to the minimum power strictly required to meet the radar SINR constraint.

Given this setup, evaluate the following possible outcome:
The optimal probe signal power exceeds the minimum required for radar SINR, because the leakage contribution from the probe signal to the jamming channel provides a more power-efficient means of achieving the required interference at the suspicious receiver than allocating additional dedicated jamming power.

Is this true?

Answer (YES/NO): NO